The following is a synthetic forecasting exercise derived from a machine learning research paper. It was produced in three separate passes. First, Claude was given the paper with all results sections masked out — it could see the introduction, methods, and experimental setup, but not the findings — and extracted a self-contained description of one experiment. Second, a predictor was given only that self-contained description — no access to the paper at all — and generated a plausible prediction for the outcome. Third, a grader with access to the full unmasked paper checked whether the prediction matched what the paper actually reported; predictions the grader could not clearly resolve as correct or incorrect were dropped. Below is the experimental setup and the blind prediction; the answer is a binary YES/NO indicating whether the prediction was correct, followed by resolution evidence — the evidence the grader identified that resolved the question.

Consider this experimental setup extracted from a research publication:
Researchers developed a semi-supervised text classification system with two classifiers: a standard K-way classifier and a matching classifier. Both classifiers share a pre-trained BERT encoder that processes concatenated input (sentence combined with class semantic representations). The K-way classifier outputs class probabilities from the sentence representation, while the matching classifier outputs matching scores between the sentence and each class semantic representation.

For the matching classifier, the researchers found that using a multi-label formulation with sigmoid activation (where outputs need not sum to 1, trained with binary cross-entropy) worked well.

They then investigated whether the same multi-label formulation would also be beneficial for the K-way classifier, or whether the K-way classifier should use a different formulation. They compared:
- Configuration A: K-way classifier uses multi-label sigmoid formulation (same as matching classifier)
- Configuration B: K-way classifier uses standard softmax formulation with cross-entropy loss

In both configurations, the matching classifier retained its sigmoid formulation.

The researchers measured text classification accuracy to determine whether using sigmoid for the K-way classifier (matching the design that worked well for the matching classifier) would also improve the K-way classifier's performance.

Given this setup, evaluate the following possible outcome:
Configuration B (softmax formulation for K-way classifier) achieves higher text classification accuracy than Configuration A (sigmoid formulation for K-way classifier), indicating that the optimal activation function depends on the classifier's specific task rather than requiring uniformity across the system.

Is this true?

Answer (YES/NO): YES